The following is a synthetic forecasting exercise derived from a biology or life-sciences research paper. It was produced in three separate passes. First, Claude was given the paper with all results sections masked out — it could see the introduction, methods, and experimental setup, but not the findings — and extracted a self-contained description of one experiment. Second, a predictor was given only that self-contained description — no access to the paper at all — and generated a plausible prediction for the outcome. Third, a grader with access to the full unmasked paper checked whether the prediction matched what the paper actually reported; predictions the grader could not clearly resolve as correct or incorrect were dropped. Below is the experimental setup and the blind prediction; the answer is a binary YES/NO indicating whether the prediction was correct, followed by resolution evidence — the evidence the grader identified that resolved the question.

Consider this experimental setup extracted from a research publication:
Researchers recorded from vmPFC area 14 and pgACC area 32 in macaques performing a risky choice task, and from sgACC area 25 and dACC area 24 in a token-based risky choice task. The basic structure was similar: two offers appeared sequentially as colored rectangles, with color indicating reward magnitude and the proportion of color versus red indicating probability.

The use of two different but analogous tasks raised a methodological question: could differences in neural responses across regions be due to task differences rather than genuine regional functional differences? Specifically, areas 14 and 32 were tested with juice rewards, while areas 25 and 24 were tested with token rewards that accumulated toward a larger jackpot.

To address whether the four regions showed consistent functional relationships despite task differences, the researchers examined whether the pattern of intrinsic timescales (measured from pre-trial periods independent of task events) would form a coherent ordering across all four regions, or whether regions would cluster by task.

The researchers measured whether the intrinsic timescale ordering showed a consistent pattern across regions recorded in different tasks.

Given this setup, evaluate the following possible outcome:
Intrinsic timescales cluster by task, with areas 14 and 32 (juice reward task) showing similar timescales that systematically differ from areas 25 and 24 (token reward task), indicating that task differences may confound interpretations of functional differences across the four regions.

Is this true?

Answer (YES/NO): NO